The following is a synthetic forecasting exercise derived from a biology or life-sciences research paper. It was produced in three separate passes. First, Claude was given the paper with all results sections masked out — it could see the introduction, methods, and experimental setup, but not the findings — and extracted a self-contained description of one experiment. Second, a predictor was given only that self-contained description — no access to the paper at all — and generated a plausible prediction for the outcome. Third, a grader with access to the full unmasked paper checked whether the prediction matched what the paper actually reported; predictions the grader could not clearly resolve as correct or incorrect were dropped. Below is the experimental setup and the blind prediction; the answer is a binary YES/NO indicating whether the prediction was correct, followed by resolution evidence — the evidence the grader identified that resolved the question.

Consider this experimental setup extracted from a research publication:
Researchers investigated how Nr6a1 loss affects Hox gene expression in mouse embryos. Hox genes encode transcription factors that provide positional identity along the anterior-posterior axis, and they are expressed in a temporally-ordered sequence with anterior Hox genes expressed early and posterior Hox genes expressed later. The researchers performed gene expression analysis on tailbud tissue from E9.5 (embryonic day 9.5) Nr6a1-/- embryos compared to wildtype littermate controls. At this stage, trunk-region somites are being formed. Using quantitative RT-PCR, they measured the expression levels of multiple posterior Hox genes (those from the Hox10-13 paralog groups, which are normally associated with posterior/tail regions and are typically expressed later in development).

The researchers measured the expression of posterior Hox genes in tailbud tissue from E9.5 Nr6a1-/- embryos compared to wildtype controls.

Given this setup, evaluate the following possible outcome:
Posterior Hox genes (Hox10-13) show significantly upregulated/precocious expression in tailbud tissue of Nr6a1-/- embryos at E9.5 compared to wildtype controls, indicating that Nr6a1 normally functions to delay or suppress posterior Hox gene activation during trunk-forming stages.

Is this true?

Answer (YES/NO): YES